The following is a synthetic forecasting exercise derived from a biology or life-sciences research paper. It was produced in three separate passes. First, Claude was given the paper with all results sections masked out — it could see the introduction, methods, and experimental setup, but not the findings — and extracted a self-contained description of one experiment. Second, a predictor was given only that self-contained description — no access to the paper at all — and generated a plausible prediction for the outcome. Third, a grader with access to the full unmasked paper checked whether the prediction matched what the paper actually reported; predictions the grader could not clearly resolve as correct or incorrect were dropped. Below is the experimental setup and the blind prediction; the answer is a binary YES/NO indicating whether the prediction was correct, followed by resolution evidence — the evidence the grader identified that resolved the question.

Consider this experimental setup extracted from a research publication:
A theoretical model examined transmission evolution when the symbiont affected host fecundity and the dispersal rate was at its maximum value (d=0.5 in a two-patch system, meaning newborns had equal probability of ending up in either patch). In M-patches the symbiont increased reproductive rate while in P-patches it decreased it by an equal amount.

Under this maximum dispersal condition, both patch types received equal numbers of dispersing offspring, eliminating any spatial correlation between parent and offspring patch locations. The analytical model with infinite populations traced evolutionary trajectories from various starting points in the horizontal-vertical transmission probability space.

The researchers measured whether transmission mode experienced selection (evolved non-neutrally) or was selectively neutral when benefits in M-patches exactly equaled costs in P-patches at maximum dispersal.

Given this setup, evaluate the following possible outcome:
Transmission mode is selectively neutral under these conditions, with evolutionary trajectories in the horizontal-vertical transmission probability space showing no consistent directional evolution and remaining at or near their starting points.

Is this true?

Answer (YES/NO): YES